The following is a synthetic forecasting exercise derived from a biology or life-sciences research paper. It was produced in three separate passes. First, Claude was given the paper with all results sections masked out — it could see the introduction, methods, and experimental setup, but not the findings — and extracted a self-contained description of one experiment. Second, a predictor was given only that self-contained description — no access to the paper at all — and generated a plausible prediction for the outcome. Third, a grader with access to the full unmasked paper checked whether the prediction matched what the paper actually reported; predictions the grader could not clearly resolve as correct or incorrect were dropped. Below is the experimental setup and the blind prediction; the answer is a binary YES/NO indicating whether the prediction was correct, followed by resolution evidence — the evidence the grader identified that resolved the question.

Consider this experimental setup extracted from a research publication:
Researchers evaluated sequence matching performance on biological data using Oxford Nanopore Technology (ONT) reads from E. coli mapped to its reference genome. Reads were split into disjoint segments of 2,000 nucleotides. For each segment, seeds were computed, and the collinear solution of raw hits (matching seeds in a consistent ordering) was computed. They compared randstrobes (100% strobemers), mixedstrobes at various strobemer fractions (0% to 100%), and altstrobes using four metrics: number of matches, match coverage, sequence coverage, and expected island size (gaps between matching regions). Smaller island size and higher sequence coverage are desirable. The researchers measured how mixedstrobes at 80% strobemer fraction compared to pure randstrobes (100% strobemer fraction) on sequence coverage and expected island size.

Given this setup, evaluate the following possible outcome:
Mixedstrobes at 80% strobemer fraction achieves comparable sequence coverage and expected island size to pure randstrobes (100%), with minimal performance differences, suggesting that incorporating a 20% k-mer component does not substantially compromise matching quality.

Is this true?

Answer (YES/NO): NO